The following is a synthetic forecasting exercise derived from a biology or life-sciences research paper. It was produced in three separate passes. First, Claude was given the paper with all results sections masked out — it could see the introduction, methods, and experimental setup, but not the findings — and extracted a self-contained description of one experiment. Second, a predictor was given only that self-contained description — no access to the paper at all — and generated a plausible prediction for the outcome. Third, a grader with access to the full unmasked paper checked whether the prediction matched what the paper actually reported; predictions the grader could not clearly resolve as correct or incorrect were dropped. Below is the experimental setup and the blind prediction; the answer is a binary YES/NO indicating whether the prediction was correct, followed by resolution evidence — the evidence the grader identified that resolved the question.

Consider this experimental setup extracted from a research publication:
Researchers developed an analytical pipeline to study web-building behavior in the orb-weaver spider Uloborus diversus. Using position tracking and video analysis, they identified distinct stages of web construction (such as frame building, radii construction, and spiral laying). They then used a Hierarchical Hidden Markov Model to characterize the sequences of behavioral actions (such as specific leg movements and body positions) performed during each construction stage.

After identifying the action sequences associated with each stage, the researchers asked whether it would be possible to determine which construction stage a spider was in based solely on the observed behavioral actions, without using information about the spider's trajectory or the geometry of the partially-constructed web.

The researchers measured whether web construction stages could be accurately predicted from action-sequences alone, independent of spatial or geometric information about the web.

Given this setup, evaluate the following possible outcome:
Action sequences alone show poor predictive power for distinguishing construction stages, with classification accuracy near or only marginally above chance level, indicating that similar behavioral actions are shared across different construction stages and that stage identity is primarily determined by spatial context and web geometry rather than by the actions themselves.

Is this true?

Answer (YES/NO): NO